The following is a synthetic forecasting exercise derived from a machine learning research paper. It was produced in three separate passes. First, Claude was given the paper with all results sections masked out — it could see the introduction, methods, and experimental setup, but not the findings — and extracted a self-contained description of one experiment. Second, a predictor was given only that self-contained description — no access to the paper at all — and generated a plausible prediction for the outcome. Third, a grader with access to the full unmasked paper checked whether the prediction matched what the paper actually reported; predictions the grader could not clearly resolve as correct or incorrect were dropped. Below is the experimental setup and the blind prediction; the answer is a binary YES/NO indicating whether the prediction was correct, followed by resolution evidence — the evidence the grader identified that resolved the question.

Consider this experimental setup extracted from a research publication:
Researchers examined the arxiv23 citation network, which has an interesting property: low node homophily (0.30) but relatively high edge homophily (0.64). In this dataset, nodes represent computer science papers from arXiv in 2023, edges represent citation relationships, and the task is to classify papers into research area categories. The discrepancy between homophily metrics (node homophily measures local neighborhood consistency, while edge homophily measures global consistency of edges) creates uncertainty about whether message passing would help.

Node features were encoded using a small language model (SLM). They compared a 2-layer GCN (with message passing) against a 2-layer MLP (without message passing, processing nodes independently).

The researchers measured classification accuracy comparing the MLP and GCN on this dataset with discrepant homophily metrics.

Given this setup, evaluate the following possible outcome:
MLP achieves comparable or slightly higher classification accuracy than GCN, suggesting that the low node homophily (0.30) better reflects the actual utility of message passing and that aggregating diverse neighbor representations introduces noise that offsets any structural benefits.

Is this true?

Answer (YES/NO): YES